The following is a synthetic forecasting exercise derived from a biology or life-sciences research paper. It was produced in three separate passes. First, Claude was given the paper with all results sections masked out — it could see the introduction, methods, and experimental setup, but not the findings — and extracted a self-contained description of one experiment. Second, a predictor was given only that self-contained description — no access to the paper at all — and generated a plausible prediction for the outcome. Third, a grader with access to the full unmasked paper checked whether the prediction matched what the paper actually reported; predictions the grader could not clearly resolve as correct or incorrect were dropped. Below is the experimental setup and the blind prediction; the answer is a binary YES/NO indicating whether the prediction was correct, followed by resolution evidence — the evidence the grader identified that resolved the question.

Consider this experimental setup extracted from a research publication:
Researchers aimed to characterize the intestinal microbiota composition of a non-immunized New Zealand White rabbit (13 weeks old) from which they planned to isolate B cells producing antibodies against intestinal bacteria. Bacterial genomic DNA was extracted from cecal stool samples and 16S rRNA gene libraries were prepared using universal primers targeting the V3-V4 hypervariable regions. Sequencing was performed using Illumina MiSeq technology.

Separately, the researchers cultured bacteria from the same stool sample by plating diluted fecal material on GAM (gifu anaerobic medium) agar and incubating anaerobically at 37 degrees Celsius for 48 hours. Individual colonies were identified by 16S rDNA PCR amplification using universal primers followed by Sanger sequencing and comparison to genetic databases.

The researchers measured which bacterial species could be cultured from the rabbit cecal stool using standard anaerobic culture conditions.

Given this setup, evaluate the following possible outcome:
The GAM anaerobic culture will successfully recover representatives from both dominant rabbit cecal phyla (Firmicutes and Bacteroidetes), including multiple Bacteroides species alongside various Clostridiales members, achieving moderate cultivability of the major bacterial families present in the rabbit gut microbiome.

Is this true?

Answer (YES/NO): NO